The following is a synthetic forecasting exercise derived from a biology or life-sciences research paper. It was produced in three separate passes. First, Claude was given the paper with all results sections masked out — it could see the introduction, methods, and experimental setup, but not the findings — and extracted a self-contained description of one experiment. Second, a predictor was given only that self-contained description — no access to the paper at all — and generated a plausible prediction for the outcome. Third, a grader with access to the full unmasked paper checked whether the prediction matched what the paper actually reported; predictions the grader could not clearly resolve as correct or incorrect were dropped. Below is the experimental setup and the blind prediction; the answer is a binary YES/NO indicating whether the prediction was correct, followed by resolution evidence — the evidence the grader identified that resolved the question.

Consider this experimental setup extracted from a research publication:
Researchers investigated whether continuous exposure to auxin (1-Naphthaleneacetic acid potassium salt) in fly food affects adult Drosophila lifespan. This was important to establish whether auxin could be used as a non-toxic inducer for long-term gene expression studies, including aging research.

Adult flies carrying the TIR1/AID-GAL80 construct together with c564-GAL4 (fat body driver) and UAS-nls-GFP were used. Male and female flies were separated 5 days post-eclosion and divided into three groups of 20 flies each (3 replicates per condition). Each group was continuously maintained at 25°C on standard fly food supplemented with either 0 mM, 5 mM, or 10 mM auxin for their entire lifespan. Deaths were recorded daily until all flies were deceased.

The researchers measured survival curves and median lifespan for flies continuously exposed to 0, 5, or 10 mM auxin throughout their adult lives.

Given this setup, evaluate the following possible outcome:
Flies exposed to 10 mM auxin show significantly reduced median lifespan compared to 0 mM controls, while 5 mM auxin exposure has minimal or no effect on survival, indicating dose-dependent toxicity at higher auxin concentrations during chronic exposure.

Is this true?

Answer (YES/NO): NO